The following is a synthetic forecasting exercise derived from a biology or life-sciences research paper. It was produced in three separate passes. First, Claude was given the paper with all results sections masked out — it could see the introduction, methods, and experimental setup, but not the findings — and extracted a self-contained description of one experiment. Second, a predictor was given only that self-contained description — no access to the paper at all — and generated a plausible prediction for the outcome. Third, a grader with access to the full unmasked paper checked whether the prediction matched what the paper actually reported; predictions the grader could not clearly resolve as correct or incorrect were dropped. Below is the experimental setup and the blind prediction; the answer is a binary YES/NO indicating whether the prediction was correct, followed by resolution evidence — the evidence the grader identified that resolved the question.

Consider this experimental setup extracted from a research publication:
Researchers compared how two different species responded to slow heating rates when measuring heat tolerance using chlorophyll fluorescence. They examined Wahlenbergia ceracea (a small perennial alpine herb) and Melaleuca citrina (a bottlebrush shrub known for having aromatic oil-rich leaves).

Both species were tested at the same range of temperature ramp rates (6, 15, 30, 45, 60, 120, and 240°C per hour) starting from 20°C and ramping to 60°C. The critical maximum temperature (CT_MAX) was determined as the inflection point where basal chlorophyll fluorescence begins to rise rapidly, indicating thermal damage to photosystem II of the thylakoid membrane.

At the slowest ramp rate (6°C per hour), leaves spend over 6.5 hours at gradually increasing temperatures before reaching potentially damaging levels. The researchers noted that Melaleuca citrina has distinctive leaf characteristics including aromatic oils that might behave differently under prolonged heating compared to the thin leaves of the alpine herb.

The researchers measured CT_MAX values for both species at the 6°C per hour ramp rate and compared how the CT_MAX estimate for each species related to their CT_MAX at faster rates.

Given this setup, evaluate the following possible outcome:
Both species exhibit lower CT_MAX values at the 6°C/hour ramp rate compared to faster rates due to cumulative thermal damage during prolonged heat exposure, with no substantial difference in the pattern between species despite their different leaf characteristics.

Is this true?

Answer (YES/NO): NO